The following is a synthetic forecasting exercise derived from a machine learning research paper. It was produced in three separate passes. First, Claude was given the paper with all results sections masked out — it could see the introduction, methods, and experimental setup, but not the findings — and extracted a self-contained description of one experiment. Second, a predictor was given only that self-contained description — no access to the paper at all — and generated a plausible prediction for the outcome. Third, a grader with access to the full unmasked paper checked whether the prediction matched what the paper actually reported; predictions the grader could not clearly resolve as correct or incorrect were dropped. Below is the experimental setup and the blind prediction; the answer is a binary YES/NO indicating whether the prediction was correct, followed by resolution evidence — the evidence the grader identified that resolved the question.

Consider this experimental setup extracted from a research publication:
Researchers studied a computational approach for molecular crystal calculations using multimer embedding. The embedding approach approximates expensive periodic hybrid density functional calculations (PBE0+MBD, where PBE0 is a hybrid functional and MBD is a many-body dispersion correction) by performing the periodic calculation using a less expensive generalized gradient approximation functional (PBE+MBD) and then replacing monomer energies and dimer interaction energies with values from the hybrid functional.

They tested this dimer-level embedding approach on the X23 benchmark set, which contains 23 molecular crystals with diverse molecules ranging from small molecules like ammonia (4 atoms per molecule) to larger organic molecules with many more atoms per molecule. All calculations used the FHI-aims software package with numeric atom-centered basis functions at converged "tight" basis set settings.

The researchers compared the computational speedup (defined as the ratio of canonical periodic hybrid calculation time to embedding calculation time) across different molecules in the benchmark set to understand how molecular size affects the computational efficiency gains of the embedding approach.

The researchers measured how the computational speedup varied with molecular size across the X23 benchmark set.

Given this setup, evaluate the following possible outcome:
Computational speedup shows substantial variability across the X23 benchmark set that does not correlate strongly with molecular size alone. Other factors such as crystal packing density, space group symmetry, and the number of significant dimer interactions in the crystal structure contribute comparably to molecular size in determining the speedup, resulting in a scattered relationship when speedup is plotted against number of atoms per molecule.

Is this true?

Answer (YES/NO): NO